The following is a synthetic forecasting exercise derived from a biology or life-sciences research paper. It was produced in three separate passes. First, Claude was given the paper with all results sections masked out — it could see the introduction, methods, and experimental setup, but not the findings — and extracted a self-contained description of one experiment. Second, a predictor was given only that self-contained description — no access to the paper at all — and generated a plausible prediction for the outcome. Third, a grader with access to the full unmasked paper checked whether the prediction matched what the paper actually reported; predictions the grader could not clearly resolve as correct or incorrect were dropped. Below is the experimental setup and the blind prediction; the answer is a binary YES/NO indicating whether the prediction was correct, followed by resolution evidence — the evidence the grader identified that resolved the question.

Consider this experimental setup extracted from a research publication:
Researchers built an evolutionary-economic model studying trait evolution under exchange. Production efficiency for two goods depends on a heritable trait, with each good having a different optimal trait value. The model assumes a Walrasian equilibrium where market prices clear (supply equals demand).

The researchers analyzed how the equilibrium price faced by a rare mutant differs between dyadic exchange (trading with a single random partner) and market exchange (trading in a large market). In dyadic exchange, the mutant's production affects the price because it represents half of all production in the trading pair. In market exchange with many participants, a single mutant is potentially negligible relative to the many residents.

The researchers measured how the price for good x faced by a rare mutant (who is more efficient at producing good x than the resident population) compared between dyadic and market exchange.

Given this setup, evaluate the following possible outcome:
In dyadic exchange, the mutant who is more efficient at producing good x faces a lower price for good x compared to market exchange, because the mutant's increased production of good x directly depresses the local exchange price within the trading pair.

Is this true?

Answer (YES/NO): YES